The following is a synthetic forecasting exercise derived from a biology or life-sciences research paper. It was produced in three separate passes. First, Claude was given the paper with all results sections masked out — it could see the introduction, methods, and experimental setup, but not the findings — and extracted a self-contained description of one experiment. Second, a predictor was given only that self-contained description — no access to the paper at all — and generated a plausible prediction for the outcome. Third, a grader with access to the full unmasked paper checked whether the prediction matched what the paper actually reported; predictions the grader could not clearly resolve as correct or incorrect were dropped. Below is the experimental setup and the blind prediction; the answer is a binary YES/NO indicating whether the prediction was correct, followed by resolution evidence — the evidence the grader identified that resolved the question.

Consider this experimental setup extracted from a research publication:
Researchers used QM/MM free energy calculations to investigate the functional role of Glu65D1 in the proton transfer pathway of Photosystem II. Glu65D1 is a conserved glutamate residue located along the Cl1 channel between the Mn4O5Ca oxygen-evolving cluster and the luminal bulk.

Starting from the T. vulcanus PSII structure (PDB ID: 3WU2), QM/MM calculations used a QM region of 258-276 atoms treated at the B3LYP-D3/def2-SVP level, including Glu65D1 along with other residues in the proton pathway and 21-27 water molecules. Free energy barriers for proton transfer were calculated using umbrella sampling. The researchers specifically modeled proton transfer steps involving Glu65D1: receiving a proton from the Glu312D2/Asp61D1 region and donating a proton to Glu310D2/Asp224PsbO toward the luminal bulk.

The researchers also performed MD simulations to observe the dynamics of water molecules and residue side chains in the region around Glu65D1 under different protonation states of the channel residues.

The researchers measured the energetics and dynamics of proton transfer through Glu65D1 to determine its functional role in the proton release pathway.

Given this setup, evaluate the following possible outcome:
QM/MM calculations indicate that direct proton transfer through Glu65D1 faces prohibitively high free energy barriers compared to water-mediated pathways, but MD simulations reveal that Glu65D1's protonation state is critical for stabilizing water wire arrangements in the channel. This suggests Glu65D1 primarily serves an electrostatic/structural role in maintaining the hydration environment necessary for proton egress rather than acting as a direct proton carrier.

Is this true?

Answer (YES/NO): NO